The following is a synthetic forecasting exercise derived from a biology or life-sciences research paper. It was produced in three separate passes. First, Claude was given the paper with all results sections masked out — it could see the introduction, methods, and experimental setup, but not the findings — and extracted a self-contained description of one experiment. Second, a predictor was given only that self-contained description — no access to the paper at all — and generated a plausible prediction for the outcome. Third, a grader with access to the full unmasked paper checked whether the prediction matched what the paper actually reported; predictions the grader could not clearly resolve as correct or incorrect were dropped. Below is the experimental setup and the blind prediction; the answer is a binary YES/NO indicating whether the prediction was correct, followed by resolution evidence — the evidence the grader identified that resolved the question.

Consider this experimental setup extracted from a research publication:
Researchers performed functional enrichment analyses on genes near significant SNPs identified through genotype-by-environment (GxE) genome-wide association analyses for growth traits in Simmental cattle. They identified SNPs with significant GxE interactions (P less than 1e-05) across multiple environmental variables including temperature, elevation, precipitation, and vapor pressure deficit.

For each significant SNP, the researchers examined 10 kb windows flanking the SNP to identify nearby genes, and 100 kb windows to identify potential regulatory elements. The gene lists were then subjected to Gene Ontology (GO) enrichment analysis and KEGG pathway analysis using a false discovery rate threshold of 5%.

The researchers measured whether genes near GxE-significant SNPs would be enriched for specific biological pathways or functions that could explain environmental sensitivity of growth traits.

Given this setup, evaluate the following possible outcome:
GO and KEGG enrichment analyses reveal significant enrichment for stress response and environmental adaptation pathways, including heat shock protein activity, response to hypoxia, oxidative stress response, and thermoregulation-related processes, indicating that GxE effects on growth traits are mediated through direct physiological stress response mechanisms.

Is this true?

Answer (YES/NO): NO